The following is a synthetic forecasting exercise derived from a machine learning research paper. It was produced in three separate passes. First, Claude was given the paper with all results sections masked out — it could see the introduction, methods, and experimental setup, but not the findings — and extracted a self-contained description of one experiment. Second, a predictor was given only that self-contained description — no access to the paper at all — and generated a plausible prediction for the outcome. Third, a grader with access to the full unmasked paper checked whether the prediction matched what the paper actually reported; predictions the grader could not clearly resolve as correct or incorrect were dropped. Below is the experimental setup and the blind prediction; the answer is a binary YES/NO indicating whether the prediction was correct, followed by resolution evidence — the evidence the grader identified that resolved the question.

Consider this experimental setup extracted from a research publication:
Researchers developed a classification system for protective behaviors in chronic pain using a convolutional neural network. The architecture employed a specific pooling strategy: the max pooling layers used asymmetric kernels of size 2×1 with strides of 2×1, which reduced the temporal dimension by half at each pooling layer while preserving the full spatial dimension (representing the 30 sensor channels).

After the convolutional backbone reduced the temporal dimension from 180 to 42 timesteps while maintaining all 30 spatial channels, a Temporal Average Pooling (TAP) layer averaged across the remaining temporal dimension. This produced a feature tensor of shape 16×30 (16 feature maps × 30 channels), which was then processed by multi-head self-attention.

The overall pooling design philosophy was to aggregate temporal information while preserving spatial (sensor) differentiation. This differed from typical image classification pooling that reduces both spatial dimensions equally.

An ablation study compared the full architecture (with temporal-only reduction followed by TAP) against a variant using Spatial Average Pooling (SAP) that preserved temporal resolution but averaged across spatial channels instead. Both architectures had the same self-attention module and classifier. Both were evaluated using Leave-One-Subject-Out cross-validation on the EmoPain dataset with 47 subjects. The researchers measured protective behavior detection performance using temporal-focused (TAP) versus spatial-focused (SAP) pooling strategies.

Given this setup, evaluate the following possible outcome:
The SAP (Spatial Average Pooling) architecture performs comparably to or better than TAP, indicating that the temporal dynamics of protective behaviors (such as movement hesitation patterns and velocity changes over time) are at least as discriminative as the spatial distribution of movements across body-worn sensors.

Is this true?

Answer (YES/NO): NO